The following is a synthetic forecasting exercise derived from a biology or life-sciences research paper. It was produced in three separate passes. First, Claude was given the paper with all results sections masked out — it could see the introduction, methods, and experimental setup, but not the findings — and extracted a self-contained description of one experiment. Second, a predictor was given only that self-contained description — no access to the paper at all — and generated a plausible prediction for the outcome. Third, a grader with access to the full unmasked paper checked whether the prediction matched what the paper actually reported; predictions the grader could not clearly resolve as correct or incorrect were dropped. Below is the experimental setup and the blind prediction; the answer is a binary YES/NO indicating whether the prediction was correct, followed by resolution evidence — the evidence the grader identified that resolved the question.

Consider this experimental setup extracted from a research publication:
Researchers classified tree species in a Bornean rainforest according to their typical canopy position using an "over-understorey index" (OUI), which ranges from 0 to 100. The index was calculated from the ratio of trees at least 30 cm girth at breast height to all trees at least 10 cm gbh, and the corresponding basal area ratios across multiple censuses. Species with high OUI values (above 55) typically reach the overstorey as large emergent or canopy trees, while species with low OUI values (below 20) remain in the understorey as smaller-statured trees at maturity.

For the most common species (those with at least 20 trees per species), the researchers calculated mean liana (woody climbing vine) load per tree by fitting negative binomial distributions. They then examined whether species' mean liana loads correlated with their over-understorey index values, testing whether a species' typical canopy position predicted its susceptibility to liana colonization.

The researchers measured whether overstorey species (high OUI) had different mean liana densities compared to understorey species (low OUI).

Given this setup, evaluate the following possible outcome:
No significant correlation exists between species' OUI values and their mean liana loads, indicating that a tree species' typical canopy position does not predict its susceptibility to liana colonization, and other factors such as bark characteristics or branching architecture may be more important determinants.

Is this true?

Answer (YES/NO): NO